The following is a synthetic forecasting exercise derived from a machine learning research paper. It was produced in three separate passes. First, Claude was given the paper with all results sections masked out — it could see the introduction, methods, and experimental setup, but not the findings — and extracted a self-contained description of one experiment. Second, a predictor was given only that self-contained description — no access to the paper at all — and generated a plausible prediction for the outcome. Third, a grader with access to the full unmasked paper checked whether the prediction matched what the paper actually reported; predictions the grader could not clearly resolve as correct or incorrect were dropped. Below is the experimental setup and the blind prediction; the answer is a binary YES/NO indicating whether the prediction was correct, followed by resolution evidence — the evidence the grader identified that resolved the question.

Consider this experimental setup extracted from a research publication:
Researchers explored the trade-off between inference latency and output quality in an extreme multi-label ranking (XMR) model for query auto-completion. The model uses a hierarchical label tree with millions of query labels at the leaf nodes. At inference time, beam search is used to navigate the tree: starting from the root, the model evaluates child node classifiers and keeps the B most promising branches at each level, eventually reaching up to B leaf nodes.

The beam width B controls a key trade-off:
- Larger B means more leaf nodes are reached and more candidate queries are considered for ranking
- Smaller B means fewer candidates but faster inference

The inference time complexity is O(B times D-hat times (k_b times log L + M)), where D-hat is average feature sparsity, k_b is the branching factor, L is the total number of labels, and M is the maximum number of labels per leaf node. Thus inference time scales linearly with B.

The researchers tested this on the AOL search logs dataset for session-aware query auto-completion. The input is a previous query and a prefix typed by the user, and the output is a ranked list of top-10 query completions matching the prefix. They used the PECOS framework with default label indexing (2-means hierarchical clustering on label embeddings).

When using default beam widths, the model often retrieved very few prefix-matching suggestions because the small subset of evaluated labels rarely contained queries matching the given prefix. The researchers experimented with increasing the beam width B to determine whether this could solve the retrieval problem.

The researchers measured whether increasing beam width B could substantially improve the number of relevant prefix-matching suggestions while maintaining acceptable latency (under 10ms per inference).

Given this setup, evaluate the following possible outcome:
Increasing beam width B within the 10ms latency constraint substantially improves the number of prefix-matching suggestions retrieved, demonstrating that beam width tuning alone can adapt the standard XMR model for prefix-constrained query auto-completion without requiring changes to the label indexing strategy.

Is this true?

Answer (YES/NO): NO